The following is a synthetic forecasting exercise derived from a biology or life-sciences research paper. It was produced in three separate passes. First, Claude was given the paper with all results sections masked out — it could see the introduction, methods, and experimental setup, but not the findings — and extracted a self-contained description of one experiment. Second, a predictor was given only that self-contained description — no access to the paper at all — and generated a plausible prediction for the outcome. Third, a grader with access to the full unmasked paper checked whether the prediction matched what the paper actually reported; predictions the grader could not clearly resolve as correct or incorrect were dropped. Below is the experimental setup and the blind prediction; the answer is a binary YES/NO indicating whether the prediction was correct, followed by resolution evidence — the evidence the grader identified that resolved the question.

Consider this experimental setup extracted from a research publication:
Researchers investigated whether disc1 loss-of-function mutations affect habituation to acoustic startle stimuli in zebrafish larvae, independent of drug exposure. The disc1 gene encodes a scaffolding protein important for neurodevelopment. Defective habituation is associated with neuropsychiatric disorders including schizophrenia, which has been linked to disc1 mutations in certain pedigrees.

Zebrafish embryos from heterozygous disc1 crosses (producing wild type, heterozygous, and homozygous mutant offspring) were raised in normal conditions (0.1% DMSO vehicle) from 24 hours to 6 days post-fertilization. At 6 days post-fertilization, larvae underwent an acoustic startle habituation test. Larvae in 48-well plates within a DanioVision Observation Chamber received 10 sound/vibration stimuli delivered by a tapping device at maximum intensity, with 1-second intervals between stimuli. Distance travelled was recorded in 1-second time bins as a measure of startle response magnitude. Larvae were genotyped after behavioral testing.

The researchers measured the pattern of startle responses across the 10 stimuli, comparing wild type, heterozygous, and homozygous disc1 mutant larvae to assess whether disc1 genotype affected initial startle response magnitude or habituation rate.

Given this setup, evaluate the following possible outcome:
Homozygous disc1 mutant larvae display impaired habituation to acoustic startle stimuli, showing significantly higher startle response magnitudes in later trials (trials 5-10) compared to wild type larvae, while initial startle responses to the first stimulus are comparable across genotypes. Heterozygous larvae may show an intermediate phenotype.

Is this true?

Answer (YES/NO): NO